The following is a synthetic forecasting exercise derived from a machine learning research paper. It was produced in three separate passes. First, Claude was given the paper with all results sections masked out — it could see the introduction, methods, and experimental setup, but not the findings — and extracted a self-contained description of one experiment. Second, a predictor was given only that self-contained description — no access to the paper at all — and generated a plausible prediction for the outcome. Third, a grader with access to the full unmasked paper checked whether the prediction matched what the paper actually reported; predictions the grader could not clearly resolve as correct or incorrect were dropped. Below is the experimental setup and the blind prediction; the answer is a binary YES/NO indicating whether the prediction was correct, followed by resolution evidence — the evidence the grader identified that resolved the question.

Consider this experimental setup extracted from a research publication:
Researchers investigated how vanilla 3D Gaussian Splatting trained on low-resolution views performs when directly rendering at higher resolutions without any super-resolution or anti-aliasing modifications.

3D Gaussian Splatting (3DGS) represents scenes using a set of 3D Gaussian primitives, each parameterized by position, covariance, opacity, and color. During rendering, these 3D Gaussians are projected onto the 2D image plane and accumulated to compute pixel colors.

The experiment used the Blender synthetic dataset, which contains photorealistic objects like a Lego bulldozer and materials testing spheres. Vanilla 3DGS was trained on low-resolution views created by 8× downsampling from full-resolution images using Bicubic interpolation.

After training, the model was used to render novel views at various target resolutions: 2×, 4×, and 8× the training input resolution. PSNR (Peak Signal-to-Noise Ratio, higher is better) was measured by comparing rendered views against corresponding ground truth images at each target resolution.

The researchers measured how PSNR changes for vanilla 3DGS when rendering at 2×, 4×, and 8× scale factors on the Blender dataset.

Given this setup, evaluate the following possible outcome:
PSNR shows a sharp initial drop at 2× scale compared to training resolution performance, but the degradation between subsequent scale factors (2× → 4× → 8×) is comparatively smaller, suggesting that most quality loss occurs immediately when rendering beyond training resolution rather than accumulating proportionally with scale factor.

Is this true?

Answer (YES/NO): NO